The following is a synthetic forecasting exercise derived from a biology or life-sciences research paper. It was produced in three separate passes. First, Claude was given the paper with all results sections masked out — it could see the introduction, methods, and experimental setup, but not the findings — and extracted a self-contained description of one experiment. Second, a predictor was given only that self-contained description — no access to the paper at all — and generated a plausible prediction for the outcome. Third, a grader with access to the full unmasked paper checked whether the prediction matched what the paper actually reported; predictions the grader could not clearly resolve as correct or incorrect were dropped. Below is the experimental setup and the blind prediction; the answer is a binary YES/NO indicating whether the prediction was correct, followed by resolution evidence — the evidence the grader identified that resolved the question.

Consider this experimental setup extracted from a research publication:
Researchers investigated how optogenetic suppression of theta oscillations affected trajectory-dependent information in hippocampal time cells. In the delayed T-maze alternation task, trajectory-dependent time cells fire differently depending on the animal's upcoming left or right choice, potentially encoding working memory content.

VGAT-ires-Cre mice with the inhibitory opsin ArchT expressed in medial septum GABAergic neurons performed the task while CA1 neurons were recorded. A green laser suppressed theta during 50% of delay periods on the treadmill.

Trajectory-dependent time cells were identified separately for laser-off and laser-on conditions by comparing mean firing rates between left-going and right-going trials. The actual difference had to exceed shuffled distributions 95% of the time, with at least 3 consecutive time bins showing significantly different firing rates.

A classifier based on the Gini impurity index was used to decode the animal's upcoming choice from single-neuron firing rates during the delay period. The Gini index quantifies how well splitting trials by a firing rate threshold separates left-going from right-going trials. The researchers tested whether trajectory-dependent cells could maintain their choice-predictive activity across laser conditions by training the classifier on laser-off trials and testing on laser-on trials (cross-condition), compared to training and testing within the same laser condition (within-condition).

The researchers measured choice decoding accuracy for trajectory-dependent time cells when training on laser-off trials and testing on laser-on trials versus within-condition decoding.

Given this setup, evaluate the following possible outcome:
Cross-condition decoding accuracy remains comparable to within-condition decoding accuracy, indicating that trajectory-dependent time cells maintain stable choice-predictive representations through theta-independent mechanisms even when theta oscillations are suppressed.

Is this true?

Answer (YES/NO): YES